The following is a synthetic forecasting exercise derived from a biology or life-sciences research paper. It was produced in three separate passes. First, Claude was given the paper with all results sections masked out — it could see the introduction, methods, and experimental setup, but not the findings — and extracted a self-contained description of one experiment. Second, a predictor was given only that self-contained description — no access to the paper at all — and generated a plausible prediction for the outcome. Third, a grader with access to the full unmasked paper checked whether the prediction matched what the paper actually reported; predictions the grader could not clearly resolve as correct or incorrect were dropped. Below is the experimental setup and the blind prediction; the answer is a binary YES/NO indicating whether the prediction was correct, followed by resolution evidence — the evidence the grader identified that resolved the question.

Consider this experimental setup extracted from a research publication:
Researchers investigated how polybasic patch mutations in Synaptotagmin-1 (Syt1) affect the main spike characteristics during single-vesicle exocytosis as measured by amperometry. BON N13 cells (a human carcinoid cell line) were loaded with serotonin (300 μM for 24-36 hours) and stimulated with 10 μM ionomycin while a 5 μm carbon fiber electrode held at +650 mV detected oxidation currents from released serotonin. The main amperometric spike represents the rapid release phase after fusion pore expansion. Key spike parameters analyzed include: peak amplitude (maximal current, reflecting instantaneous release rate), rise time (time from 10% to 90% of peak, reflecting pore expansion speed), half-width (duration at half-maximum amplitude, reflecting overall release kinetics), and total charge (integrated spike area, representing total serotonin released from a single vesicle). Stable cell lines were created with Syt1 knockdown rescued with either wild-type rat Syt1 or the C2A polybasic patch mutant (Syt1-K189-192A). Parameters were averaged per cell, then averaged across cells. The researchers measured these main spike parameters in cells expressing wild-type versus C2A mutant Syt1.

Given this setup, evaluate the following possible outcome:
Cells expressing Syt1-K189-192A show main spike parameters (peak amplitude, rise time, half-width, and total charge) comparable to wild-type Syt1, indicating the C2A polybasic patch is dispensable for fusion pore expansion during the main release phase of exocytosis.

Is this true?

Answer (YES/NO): NO